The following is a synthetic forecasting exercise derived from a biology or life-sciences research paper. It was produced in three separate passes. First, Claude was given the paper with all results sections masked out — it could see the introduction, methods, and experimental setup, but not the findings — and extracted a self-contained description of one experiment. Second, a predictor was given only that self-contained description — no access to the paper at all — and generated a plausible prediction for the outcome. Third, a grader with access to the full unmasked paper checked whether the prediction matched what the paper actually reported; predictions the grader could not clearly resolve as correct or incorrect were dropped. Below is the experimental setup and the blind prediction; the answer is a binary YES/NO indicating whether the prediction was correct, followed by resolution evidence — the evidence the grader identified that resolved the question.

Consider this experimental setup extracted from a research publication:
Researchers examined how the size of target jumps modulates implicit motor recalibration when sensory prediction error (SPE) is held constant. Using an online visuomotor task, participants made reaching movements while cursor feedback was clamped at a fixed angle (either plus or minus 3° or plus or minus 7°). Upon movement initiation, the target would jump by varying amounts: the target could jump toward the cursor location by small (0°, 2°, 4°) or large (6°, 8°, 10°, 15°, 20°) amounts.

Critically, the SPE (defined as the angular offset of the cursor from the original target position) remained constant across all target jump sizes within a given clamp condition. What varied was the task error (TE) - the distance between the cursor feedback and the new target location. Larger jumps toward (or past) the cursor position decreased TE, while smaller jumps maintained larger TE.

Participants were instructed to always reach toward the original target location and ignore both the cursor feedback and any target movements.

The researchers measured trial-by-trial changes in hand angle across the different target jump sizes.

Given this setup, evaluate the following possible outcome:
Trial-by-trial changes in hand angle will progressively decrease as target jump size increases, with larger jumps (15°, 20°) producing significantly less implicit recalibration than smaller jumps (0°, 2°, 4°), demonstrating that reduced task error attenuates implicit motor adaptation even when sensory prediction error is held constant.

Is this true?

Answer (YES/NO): YES